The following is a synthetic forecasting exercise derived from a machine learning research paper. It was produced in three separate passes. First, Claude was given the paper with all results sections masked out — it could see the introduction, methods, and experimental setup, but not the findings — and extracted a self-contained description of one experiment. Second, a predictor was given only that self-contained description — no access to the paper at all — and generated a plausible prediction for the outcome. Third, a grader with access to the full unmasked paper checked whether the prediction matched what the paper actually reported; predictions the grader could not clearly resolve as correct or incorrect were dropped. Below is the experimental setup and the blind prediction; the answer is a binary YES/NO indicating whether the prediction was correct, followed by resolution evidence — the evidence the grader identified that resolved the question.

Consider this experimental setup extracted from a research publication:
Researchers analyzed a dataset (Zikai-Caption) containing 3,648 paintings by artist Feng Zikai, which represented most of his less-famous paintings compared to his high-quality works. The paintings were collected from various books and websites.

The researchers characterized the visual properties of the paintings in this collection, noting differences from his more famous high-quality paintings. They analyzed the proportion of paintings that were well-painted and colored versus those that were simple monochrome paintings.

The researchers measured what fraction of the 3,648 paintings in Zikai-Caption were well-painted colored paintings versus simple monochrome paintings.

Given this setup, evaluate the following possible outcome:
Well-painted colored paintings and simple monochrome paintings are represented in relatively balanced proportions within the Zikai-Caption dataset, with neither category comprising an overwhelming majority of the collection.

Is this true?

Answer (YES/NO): NO